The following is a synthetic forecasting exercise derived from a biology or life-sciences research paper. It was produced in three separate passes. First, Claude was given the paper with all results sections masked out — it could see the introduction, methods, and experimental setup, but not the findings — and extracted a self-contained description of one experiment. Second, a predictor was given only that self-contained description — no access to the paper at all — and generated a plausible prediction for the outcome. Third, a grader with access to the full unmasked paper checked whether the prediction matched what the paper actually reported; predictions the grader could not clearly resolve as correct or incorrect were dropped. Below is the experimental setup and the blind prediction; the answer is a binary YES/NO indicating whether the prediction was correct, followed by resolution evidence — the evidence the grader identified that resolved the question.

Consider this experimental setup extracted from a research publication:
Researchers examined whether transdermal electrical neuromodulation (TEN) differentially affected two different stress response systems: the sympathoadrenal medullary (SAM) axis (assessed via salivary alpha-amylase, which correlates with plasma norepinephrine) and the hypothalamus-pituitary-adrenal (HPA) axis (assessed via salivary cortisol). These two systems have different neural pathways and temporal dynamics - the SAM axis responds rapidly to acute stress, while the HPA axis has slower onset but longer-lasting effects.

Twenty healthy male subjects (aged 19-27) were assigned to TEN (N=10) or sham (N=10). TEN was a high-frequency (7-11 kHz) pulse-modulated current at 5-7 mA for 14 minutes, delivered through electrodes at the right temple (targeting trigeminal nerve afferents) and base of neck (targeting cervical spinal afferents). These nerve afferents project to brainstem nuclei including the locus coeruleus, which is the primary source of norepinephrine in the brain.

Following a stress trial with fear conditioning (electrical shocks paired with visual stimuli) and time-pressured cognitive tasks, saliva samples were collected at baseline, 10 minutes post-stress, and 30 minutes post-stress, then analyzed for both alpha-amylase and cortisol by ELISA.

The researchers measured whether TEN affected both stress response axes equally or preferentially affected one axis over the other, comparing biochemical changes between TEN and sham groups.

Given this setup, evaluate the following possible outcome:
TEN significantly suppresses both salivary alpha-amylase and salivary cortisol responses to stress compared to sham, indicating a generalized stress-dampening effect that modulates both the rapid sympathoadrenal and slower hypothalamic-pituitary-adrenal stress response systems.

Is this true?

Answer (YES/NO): NO